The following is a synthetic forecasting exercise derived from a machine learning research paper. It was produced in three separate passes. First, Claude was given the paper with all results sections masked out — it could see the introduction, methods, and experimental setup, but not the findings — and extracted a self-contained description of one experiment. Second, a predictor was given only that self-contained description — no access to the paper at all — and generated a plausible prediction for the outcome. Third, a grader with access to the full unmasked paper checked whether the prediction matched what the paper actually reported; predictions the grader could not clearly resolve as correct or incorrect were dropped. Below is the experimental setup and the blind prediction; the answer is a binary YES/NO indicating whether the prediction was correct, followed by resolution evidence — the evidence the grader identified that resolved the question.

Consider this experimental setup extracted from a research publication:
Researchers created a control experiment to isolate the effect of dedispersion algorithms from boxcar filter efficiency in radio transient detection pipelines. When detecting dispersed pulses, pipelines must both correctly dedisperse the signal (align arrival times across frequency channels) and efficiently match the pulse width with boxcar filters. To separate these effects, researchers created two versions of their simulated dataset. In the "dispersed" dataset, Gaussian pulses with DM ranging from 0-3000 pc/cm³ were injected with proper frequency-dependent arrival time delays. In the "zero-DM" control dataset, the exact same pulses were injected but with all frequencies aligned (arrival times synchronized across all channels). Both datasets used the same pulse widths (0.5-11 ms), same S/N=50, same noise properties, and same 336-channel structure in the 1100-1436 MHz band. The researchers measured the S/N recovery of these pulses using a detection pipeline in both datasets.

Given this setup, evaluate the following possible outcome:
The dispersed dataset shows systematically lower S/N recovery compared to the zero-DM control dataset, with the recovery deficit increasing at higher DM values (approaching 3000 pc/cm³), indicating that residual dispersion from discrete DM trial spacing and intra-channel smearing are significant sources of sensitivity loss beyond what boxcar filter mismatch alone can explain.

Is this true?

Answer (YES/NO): NO